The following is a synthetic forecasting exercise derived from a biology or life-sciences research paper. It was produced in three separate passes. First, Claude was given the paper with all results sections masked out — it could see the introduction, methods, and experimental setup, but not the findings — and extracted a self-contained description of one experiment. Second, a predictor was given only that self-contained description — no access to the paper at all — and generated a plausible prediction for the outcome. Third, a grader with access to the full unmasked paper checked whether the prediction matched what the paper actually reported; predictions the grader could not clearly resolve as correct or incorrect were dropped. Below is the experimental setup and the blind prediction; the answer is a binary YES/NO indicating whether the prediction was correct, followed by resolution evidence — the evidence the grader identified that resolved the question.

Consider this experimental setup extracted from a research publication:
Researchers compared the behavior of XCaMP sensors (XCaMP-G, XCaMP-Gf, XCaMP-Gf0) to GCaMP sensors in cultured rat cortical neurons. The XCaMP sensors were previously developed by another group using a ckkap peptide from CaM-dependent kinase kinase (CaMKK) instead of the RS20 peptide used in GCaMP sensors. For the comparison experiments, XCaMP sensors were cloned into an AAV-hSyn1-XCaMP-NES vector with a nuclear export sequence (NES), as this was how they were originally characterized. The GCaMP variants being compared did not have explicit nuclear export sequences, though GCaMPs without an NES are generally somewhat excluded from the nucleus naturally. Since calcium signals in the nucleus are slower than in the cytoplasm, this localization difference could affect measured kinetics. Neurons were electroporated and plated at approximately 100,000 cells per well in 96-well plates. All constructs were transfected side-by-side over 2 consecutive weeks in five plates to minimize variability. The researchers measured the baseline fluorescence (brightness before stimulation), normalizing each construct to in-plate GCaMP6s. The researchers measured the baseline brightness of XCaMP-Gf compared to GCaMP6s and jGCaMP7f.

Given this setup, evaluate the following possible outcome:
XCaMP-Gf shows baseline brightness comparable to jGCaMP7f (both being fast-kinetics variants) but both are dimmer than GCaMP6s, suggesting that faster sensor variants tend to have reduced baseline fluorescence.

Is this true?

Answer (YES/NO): NO